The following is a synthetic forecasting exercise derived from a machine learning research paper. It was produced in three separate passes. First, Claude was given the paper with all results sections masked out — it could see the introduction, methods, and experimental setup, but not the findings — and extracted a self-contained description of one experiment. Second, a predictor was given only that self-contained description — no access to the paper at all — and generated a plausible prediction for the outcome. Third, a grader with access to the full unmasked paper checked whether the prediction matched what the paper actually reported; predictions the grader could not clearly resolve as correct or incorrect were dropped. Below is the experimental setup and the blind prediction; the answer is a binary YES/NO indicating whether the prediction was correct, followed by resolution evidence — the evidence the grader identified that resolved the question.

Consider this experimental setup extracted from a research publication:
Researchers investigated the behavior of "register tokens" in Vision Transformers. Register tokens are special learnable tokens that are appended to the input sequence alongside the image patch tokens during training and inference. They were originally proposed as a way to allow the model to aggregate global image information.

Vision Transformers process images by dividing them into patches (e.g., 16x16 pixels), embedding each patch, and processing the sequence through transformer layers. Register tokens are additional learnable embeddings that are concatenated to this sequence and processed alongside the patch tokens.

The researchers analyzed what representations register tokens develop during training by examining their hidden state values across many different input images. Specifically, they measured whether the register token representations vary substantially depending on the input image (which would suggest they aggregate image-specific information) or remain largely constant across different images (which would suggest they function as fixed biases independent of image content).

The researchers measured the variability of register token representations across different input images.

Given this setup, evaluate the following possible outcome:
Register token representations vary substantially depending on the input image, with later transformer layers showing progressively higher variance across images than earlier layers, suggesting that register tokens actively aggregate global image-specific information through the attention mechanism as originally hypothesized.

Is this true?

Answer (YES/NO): NO